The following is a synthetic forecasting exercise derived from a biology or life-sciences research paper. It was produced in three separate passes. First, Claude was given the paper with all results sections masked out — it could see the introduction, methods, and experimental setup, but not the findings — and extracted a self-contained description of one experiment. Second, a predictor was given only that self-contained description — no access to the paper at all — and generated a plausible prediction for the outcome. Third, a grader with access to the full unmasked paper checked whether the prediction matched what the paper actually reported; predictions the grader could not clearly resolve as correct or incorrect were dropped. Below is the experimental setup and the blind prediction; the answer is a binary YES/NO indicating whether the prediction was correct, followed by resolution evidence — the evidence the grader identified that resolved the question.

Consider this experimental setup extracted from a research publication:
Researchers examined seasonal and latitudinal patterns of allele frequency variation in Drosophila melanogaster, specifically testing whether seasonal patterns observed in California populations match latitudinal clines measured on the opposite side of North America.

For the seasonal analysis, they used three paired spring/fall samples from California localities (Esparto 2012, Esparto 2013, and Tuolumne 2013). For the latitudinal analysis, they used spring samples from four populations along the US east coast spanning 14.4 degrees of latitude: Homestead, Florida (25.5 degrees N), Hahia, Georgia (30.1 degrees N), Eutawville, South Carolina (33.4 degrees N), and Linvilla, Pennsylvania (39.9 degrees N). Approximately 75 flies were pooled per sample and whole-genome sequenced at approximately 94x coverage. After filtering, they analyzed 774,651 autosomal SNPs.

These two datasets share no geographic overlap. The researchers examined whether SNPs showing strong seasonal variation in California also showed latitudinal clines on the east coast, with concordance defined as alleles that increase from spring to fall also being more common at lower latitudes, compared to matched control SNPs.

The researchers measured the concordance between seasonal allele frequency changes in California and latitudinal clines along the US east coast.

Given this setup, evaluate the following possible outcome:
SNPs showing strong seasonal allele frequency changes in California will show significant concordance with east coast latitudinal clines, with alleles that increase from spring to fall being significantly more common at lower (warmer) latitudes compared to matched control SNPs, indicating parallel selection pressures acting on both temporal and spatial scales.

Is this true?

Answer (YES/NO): YES